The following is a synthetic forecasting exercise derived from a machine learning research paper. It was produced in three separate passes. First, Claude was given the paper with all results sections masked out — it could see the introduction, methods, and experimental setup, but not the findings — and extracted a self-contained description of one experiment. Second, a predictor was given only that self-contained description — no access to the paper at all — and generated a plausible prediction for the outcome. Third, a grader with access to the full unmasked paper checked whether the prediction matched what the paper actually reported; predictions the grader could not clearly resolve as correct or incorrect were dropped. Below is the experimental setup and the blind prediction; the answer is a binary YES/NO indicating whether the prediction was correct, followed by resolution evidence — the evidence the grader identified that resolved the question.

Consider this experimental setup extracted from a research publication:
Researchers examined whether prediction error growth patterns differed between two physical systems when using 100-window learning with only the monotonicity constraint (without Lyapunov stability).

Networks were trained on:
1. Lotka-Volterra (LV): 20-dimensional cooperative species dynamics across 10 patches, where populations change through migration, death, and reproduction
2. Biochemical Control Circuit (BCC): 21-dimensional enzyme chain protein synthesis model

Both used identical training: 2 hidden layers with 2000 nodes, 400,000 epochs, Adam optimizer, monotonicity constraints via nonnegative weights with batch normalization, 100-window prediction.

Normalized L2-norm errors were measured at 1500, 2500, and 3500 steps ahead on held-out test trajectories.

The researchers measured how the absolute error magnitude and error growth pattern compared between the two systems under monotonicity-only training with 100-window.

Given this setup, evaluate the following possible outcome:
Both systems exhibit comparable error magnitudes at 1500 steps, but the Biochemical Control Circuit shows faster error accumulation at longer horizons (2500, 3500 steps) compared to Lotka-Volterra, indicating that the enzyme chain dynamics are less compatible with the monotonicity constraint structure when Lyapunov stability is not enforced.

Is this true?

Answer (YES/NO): NO